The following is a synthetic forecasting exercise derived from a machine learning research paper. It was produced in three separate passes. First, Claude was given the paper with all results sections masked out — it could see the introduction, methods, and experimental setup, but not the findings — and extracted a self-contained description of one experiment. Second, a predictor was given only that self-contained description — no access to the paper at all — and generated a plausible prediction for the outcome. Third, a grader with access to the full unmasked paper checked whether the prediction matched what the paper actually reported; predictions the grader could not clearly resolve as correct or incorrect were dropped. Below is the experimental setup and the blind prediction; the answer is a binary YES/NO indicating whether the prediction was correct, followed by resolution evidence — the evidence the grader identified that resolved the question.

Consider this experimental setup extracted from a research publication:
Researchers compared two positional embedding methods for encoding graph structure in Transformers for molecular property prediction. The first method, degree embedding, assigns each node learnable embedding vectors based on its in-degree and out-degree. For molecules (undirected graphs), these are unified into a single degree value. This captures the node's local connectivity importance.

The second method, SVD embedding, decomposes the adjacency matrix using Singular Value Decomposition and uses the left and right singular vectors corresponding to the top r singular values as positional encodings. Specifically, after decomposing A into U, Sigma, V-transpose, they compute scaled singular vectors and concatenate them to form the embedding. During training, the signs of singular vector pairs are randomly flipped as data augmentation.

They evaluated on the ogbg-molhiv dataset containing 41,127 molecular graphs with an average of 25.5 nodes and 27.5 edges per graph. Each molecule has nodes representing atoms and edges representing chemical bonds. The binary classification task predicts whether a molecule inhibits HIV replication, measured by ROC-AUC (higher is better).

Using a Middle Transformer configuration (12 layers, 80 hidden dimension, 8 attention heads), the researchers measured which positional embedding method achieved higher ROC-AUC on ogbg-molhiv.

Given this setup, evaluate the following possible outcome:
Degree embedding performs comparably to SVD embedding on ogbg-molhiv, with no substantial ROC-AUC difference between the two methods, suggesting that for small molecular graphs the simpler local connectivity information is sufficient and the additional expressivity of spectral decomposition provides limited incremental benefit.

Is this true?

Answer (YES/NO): NO